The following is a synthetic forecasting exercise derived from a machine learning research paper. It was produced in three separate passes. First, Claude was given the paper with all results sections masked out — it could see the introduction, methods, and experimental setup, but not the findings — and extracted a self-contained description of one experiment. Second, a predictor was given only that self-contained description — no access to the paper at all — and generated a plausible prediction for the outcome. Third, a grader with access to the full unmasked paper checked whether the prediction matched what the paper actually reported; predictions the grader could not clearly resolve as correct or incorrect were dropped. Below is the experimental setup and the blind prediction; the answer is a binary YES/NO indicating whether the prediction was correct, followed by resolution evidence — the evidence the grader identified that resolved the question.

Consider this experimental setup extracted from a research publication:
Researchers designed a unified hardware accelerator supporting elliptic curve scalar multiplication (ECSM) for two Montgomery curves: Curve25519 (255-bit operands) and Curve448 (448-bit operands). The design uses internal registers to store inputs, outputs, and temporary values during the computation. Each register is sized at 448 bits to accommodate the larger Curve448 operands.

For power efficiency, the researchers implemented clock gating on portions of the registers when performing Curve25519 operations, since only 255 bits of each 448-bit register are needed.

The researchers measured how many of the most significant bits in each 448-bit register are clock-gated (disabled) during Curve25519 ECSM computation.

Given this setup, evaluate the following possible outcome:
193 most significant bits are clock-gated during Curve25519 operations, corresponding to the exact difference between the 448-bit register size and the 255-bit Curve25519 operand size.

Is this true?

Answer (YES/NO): YES